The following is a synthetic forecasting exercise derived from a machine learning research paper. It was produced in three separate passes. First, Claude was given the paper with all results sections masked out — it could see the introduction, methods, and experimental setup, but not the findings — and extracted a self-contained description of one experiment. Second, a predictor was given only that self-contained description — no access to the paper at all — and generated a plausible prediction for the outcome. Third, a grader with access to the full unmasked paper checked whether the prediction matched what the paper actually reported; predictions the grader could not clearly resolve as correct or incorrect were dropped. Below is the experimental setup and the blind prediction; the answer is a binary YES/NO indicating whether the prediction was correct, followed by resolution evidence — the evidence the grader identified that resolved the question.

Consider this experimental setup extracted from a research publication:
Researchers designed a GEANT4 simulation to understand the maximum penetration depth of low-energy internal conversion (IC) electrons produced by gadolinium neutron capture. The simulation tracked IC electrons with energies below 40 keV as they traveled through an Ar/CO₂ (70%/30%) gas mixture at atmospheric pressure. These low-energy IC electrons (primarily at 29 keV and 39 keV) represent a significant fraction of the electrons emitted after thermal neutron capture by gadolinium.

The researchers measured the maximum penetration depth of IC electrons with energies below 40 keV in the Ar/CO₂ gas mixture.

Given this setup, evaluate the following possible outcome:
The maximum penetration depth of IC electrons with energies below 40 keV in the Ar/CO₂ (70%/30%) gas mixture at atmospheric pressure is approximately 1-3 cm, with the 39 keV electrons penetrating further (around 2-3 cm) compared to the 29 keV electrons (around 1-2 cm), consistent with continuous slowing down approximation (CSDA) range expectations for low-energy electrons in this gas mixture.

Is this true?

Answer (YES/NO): NO